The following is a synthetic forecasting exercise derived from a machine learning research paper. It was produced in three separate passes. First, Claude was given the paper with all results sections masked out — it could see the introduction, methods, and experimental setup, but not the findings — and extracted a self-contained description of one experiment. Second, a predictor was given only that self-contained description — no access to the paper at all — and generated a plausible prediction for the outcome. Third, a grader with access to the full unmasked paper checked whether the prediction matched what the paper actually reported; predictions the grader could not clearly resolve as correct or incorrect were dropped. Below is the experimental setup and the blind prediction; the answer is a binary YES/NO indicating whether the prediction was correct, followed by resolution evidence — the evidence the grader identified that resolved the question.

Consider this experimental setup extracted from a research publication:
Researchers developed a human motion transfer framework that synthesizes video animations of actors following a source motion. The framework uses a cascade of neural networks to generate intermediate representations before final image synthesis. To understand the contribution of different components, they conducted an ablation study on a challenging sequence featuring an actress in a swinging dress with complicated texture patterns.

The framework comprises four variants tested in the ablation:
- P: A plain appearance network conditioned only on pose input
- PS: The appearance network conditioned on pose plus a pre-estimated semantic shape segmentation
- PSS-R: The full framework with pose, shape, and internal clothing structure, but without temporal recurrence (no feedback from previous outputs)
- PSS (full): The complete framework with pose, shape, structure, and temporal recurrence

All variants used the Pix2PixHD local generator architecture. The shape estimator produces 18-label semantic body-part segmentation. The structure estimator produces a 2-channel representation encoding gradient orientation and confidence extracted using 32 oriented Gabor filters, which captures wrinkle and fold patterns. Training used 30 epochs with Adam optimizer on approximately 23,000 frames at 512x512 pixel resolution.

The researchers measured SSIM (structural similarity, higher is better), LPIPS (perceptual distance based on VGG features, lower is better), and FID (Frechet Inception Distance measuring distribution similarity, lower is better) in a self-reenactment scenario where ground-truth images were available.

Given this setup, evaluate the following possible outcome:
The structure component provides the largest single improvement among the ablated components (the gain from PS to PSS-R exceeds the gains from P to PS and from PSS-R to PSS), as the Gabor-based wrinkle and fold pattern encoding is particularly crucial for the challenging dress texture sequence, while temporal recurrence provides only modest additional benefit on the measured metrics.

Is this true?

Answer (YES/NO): NO